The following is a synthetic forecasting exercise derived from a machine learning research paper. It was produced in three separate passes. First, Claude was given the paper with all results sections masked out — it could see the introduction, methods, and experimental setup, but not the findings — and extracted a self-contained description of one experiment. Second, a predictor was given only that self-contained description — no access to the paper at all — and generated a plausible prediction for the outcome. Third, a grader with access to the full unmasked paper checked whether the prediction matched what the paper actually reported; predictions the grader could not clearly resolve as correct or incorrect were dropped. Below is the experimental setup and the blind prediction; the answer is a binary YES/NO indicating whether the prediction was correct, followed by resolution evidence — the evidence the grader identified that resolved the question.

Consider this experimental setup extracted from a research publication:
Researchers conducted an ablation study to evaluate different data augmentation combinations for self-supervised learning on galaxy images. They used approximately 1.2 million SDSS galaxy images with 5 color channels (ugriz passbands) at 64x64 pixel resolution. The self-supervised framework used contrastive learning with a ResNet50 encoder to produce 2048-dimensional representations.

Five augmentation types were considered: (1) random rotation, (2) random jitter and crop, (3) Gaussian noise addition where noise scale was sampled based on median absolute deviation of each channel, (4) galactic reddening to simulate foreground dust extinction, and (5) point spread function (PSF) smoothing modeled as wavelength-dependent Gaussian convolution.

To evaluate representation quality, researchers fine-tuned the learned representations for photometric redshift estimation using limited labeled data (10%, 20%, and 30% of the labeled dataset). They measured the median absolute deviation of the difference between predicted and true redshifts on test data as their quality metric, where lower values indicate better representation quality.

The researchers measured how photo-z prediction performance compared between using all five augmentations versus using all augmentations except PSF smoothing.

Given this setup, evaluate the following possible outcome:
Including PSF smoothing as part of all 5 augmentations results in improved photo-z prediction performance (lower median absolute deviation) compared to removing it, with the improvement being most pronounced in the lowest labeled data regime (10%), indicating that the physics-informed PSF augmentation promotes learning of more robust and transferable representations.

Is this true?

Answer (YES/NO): NO